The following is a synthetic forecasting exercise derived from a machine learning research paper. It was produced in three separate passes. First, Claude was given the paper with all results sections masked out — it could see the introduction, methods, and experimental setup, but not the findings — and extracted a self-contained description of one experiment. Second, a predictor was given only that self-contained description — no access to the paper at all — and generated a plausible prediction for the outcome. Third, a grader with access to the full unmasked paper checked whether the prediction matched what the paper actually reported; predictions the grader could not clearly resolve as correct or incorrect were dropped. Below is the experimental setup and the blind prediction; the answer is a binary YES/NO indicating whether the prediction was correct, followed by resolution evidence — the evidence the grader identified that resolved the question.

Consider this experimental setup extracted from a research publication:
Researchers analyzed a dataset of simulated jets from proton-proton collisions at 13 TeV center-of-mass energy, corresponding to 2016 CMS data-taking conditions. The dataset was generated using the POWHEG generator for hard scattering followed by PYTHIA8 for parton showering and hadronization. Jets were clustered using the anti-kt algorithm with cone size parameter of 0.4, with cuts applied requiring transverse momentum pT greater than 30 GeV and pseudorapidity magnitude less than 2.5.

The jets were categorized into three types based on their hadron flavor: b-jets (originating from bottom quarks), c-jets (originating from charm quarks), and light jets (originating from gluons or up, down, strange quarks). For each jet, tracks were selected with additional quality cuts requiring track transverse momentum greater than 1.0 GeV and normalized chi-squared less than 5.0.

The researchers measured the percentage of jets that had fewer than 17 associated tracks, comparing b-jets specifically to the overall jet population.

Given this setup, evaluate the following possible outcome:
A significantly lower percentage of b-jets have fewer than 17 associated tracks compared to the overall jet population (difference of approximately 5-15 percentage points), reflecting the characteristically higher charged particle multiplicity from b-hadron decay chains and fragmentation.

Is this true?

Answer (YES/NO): NO